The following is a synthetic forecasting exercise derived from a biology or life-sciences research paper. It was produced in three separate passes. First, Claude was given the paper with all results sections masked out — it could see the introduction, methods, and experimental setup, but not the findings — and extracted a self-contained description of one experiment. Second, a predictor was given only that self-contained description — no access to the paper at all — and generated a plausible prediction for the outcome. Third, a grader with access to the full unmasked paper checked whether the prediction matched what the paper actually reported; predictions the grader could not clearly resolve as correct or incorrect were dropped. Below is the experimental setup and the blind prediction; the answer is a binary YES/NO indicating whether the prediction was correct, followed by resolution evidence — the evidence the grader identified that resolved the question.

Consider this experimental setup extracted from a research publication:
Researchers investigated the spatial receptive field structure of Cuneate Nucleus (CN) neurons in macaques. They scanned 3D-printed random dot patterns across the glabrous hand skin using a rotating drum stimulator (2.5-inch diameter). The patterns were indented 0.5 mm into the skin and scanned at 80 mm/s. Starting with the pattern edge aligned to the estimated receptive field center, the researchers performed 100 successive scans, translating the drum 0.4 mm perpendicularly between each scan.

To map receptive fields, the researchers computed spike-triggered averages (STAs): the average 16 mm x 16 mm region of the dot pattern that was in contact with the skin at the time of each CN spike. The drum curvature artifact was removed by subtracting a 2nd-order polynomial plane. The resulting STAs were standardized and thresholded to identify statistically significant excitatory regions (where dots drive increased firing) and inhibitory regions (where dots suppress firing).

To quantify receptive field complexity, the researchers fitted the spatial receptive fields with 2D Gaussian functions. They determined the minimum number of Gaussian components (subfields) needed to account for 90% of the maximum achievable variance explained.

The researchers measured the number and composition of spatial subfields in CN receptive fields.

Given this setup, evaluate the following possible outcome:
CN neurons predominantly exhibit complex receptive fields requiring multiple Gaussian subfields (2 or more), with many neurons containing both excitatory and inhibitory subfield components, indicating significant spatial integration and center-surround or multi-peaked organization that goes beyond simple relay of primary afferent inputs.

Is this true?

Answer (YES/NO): YES